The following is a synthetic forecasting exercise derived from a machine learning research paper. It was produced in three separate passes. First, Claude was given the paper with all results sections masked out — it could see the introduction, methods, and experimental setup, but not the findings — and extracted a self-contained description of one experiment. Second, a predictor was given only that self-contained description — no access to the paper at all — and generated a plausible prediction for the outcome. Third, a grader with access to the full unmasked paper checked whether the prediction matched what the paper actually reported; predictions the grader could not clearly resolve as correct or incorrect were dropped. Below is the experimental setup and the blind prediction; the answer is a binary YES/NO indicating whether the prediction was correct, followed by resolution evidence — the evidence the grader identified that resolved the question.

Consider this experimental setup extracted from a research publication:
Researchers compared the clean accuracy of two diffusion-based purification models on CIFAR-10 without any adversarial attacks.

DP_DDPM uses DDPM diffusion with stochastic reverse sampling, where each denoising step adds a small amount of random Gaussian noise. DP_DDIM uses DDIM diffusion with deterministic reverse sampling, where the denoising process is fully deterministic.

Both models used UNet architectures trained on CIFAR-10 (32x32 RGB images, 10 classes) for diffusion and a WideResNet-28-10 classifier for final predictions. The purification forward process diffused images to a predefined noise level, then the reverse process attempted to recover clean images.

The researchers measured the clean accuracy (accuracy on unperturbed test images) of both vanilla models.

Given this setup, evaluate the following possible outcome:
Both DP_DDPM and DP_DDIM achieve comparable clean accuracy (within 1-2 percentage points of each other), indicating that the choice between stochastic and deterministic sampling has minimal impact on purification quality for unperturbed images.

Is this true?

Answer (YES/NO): NO